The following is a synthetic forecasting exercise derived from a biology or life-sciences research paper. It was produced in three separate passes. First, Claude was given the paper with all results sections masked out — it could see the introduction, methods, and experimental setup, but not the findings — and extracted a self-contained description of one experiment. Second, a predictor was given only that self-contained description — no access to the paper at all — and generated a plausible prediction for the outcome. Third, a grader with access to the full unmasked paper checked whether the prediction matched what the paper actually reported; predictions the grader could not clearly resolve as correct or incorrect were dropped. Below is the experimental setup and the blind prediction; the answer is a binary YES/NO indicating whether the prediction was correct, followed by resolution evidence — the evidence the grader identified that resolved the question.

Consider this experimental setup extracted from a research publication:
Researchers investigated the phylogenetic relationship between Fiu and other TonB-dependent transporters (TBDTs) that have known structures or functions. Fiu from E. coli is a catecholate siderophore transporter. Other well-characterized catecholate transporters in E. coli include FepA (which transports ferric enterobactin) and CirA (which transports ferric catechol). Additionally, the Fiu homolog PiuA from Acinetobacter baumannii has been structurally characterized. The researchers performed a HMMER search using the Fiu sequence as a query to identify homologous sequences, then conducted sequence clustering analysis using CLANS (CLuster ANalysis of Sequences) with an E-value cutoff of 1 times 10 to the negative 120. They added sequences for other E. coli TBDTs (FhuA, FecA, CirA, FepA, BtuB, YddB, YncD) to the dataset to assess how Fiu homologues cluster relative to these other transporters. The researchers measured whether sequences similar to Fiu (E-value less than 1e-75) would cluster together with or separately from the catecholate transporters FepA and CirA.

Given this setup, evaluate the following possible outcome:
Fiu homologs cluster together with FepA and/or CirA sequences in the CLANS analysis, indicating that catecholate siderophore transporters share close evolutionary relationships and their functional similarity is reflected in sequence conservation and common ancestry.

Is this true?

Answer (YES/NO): NO